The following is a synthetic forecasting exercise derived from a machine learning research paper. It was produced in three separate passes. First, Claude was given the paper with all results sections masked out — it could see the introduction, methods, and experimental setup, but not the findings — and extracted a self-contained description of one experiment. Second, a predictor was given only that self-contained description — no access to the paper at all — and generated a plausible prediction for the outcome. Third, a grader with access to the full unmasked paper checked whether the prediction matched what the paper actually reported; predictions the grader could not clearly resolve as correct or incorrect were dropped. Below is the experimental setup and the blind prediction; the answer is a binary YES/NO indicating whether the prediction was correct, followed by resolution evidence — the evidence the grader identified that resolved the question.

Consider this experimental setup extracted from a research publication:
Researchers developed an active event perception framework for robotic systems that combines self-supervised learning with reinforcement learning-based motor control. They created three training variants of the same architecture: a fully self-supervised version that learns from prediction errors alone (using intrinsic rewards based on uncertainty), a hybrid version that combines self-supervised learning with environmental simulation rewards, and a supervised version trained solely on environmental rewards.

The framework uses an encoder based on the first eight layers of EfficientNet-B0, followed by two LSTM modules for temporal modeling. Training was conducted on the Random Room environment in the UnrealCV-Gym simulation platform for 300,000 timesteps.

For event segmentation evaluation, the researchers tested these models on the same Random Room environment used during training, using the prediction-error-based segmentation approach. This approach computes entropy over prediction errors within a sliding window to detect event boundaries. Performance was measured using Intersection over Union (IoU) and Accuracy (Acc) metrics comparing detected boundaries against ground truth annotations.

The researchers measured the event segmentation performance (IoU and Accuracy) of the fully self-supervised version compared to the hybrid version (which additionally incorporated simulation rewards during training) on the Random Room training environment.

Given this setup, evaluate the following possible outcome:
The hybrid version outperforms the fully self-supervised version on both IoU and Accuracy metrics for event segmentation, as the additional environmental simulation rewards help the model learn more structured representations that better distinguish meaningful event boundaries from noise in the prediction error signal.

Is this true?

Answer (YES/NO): NO